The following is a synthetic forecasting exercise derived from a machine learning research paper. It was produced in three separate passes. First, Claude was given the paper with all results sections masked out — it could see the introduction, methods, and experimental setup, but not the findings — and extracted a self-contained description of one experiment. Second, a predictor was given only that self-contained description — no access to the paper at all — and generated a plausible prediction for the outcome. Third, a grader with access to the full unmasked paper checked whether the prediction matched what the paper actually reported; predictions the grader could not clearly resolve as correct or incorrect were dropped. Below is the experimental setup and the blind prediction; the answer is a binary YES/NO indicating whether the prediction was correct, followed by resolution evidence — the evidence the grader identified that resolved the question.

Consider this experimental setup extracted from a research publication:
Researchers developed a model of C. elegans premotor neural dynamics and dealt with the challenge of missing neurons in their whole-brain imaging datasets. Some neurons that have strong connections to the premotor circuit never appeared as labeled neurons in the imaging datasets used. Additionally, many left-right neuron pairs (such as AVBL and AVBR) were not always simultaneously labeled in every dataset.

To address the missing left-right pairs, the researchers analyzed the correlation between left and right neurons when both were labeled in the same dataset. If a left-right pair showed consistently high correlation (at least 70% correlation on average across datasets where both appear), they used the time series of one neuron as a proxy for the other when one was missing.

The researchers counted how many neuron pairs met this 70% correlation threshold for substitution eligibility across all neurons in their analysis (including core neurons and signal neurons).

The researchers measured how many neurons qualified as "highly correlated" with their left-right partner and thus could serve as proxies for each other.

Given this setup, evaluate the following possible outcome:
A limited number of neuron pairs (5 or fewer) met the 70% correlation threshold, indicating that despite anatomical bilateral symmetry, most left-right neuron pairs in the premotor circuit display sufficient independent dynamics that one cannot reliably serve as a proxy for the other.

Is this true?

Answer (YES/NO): NO